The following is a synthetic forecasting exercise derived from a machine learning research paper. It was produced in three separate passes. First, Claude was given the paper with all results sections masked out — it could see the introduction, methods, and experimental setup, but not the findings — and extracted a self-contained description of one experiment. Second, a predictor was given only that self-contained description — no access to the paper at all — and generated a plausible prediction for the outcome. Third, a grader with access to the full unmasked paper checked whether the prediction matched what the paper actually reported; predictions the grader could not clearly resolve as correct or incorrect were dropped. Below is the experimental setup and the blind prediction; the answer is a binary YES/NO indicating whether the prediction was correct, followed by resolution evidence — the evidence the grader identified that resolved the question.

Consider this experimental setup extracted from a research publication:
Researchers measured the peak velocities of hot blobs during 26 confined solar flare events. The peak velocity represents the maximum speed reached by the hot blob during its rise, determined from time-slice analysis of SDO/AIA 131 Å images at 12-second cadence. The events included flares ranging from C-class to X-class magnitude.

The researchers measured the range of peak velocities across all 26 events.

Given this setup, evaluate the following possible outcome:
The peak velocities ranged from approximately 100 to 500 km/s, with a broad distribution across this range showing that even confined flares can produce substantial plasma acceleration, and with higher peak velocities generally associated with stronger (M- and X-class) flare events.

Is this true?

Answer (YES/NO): NO